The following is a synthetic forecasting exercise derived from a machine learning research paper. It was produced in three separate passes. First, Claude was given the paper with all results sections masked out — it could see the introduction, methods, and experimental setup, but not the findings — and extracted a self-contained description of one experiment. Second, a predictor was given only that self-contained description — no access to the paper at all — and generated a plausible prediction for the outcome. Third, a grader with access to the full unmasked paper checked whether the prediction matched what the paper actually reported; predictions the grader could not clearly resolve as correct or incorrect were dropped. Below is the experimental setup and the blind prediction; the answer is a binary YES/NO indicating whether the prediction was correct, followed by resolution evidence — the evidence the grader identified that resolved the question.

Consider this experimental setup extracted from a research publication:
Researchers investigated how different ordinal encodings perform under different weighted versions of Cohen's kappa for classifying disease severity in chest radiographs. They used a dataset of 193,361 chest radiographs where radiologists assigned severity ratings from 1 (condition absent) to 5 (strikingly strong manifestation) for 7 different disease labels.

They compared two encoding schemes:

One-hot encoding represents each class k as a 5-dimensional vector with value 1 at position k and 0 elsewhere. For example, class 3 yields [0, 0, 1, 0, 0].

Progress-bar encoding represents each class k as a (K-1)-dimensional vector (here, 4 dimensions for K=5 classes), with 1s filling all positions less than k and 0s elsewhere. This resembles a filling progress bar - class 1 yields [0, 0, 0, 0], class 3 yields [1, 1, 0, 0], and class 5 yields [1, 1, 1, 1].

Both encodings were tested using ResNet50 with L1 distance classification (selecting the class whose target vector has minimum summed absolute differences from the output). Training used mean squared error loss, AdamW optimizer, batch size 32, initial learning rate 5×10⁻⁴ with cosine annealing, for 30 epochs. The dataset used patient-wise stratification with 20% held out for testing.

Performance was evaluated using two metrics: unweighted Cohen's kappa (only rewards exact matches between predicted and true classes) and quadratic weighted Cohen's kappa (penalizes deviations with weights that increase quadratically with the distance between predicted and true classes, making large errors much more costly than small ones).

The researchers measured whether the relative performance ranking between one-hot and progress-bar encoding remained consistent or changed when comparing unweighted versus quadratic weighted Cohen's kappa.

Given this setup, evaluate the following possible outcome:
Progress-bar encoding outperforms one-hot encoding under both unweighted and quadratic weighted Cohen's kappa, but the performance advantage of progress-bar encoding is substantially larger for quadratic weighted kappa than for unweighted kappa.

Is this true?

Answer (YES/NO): NO